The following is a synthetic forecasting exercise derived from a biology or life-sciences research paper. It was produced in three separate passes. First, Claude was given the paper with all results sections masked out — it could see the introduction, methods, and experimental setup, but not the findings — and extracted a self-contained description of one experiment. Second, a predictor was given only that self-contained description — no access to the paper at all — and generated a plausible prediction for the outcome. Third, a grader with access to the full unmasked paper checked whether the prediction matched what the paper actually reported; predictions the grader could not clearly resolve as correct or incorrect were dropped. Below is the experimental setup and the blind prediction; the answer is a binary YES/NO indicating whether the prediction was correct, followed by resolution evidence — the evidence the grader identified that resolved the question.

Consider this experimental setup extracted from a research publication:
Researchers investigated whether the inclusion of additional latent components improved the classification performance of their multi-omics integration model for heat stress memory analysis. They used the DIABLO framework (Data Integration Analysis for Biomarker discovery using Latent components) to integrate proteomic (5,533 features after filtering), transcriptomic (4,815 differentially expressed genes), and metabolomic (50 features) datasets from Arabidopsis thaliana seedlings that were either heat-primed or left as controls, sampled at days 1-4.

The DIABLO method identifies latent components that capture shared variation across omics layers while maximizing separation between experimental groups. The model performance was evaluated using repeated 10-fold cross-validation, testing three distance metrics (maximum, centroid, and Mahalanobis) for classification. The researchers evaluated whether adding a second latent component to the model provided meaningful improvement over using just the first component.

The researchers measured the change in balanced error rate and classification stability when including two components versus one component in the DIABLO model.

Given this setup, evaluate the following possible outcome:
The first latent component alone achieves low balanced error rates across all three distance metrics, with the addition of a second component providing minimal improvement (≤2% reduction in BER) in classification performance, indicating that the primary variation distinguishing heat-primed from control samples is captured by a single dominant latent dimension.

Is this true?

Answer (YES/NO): YES